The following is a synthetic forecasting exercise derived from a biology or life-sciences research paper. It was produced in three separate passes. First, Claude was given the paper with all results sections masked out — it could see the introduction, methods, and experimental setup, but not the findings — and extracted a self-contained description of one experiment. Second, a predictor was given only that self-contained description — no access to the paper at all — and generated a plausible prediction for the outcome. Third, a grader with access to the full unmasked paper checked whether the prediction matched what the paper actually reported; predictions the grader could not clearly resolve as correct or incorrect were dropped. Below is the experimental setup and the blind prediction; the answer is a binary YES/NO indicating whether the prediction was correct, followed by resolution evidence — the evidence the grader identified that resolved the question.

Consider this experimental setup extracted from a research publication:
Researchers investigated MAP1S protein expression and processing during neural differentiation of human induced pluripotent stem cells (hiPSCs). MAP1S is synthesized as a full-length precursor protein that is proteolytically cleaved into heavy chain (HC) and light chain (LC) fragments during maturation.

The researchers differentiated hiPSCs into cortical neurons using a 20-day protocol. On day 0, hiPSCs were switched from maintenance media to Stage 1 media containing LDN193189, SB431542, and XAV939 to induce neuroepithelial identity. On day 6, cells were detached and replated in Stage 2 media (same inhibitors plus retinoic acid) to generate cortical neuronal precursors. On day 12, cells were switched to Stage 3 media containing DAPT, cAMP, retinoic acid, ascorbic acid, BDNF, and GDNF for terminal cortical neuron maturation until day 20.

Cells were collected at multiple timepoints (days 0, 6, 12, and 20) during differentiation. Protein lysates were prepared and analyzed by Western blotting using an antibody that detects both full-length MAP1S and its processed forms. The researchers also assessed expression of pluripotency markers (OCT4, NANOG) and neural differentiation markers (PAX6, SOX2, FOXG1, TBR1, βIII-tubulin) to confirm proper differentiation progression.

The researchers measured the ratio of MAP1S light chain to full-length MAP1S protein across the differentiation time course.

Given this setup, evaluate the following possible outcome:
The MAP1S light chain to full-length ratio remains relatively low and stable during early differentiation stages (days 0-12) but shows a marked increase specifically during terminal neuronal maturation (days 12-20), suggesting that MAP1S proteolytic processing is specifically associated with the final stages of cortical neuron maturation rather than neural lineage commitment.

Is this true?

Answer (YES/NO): NO